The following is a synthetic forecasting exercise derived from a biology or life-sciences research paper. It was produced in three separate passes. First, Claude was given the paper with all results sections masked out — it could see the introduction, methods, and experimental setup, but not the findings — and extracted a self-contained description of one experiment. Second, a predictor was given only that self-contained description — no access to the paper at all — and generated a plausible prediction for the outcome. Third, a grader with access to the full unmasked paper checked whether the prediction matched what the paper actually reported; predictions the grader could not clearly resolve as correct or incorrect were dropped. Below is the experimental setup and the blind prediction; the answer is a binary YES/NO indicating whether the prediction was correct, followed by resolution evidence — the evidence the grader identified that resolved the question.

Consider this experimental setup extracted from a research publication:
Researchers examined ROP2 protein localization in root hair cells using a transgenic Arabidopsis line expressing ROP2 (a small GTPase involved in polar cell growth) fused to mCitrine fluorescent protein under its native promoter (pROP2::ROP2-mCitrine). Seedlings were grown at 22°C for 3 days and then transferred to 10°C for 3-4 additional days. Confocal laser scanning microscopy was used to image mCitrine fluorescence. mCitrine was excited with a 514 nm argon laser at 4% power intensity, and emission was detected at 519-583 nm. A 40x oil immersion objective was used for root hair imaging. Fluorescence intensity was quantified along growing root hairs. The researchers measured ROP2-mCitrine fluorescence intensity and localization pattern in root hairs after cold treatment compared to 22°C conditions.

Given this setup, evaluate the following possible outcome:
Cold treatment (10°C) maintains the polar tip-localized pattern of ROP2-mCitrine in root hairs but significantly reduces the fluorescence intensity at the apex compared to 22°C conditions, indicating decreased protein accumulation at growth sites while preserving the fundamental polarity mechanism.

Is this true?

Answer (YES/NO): NO